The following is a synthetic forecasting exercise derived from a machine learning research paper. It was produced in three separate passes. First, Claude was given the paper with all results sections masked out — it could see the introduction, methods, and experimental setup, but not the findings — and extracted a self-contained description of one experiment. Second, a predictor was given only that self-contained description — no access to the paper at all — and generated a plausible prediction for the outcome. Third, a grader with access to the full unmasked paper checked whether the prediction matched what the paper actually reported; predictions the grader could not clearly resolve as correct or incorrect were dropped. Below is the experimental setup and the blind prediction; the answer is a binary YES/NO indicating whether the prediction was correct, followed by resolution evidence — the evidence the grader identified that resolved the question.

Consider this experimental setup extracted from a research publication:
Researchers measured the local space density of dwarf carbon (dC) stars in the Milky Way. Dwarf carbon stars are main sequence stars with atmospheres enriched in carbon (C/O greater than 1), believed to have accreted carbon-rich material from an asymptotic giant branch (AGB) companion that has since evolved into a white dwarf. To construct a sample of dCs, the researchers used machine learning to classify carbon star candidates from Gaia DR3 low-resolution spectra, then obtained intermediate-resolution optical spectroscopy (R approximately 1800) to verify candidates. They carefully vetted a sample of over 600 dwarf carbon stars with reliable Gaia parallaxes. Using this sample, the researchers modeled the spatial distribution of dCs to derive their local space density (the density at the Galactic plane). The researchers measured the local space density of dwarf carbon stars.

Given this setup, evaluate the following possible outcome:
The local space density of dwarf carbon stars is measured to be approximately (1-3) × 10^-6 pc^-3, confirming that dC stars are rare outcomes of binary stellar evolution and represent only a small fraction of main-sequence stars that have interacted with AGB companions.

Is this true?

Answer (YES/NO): YES